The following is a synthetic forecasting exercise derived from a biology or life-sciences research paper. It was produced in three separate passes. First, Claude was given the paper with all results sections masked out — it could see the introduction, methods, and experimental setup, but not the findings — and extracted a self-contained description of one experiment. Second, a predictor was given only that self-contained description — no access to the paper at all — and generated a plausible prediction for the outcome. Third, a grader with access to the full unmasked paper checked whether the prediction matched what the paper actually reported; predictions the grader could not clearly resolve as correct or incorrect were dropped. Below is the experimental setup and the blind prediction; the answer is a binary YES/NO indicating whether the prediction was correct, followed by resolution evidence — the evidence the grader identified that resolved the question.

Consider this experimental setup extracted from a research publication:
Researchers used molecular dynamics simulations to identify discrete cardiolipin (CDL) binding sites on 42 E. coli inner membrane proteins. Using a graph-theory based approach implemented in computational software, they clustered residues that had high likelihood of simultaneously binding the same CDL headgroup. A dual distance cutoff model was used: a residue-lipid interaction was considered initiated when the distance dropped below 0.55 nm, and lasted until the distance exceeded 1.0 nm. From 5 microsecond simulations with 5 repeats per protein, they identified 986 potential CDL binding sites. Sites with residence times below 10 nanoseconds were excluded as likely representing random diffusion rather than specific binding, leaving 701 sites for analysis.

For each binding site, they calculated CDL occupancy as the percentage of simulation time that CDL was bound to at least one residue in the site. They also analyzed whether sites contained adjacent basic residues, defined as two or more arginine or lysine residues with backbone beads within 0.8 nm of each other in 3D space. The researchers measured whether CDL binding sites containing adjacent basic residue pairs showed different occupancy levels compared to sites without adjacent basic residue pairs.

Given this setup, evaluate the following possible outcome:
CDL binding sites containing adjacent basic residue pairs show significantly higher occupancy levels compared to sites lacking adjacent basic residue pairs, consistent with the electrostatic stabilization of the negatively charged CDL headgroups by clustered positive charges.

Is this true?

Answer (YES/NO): YES